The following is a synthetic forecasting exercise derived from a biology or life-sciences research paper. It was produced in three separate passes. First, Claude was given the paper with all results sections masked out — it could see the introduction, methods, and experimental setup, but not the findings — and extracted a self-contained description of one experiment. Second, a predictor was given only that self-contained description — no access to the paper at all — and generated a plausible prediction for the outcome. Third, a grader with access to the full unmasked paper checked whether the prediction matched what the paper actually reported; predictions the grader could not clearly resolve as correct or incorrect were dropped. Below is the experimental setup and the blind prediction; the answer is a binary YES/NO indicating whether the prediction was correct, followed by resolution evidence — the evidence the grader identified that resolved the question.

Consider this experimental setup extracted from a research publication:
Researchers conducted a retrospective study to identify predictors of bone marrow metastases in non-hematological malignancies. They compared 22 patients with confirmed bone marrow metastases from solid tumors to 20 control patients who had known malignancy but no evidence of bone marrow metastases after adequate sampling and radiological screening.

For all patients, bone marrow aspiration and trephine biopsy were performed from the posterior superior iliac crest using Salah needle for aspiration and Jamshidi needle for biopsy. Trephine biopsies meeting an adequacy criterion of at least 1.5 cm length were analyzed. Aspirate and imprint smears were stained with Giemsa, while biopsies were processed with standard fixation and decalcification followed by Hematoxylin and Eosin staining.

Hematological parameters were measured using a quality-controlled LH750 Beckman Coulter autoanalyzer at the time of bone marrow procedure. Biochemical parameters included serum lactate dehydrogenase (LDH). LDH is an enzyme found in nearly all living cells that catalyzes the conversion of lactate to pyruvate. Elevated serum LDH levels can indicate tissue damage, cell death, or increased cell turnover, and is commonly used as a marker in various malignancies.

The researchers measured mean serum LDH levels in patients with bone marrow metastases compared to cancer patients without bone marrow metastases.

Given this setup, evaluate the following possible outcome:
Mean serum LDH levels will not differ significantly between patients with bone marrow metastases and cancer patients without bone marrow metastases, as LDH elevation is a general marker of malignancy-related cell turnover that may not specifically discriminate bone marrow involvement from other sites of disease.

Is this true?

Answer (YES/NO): NO